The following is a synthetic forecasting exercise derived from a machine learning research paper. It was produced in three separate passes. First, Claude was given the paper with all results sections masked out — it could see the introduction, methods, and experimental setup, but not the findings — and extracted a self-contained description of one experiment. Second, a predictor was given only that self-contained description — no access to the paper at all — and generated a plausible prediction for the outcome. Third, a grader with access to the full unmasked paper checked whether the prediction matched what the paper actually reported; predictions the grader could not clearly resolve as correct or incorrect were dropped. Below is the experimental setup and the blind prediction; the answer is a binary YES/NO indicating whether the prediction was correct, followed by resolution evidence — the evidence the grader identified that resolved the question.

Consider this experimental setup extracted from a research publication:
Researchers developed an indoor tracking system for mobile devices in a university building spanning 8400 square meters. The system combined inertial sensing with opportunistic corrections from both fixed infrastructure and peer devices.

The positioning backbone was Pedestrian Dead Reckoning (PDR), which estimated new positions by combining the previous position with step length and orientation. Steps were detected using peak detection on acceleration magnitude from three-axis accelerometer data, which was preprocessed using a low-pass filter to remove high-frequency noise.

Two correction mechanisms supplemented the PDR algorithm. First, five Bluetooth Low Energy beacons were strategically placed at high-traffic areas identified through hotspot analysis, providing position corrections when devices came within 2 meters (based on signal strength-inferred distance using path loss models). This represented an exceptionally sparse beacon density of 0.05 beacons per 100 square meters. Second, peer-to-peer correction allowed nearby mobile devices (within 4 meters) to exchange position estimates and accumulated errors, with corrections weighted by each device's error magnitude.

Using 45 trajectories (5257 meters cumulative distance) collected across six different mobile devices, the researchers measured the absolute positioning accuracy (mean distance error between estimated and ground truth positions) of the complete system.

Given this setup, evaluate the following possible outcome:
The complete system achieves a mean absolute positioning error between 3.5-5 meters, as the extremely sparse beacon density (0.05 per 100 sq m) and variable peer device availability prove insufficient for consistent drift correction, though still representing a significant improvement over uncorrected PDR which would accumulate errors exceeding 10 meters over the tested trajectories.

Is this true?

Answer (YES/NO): YES